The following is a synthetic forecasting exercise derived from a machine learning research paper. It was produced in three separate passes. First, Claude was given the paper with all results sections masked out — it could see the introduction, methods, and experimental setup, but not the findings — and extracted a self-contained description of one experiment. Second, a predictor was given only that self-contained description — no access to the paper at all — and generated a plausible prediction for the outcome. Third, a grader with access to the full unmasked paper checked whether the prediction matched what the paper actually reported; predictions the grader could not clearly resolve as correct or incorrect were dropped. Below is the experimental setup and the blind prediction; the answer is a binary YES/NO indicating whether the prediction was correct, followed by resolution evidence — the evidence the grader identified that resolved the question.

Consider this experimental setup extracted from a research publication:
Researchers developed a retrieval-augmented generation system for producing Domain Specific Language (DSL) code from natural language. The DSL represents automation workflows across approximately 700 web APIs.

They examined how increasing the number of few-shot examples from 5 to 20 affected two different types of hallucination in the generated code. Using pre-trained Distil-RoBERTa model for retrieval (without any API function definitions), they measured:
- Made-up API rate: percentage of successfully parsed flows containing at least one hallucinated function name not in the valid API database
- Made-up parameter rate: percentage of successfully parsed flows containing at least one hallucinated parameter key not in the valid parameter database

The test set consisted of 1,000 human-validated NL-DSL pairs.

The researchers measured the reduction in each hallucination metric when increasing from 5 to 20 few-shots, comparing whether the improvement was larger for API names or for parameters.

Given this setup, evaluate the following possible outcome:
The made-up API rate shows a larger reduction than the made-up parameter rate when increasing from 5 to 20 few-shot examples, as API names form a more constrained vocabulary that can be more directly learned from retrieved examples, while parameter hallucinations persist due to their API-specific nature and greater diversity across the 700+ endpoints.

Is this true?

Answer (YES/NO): NO